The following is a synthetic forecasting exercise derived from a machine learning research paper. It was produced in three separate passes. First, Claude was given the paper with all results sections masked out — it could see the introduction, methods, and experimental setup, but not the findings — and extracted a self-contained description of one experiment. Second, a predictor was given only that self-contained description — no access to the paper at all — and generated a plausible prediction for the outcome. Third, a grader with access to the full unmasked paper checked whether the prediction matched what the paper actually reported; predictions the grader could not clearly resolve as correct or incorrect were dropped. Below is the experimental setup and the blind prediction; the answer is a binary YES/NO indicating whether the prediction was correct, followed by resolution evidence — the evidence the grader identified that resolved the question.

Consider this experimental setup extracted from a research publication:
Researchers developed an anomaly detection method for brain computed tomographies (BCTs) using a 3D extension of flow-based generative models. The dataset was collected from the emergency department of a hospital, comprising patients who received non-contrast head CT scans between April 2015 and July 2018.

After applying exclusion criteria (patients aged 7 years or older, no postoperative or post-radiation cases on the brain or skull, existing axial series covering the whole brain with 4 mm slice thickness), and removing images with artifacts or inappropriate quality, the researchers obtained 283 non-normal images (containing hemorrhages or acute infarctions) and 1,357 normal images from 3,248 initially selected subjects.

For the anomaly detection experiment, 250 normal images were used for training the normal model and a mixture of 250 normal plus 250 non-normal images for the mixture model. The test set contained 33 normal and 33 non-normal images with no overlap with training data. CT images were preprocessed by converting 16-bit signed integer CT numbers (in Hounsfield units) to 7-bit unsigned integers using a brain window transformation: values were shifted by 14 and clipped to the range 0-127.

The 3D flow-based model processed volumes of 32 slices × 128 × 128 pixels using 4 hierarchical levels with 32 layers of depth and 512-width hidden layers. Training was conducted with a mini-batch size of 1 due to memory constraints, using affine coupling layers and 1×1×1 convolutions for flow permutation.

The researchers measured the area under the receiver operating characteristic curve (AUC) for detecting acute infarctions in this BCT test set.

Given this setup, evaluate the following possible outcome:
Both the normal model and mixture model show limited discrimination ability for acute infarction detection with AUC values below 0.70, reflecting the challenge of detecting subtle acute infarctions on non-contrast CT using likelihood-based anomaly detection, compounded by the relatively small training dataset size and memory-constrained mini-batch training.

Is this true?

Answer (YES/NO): NO